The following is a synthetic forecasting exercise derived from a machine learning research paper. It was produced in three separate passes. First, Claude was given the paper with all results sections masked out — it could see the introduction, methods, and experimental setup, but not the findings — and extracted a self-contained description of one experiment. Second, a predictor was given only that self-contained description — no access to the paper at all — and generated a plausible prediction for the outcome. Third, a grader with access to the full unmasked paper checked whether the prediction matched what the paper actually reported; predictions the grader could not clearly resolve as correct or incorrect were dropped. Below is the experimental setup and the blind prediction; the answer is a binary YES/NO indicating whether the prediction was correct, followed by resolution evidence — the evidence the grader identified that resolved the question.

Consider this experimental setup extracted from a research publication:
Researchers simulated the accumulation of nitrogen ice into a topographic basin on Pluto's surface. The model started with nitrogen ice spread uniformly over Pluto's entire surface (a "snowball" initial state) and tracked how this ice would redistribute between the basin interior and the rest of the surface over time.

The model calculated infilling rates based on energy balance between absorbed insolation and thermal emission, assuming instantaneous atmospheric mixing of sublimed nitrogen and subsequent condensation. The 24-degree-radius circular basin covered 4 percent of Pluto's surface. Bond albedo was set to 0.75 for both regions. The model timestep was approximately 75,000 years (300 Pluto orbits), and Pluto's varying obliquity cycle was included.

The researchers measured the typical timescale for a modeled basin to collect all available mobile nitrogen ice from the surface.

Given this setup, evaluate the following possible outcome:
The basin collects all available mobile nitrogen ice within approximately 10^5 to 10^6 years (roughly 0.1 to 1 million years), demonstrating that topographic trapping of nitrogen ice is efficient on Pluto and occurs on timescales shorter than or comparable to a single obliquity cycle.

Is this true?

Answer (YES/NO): NO